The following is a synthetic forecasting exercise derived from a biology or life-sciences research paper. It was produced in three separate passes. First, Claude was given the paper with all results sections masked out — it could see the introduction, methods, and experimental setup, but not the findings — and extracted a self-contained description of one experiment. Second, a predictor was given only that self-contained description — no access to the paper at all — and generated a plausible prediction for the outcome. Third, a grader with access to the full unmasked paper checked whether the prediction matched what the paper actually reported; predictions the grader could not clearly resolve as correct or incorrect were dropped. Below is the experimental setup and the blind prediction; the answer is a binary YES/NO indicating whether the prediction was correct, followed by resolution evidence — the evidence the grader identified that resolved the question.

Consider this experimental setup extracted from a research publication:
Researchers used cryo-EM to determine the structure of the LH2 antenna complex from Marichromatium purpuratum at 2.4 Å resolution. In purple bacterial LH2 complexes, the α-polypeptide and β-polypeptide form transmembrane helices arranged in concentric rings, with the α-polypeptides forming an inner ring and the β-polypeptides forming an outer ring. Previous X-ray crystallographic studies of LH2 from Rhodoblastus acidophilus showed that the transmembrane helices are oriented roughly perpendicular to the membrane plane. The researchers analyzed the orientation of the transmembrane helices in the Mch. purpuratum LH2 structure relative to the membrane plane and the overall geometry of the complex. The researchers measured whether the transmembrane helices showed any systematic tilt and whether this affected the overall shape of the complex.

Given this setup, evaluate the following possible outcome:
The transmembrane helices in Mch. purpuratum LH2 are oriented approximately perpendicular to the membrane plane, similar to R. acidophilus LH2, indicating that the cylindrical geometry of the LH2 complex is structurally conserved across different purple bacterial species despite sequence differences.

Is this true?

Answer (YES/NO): NO